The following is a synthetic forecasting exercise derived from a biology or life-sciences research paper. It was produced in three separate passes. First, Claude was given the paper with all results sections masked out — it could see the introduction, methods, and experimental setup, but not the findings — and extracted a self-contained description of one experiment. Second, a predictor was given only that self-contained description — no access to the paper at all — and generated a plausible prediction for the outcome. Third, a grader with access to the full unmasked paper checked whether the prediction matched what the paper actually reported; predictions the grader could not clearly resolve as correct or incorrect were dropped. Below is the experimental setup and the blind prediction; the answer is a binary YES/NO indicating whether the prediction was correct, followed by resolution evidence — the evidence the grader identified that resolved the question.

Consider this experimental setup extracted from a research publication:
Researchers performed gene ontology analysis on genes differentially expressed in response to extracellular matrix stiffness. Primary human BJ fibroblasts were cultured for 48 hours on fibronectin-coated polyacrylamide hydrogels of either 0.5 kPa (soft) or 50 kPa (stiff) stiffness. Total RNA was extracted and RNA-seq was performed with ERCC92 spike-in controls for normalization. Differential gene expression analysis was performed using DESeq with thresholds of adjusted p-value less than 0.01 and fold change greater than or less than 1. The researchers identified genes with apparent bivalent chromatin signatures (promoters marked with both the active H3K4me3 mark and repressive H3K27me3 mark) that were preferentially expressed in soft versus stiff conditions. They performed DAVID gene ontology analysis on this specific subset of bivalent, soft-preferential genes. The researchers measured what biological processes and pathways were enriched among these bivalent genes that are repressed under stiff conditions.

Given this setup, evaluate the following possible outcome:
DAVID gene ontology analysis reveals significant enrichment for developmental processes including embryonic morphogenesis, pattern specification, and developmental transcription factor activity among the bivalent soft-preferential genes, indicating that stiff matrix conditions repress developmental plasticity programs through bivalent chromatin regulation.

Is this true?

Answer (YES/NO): NO